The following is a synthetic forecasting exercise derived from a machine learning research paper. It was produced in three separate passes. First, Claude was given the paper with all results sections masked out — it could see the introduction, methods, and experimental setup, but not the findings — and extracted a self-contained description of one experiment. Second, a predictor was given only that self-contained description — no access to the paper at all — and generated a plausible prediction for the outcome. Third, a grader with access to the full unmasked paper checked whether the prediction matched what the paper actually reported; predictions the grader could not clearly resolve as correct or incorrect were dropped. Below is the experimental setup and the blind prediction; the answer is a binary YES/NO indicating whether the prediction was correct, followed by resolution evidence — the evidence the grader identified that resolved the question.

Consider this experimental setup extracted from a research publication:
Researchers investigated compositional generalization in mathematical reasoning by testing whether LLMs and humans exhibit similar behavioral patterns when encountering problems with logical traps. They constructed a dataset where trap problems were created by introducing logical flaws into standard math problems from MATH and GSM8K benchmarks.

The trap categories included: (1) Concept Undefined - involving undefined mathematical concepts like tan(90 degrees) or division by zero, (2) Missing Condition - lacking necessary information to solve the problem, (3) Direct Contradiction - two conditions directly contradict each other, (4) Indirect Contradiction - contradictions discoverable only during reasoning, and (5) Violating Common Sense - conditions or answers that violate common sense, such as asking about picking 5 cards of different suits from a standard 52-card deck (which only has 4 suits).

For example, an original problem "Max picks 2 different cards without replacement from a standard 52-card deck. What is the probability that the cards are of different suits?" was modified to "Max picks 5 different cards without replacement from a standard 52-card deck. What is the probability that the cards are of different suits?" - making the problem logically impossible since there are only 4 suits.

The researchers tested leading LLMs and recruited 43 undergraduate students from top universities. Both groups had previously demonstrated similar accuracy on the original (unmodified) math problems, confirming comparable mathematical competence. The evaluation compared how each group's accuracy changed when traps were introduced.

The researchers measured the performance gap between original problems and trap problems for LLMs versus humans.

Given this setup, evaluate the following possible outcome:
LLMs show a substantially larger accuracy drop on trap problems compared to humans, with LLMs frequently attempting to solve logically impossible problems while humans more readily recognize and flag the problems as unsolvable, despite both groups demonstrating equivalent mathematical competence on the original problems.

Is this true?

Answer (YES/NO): NO